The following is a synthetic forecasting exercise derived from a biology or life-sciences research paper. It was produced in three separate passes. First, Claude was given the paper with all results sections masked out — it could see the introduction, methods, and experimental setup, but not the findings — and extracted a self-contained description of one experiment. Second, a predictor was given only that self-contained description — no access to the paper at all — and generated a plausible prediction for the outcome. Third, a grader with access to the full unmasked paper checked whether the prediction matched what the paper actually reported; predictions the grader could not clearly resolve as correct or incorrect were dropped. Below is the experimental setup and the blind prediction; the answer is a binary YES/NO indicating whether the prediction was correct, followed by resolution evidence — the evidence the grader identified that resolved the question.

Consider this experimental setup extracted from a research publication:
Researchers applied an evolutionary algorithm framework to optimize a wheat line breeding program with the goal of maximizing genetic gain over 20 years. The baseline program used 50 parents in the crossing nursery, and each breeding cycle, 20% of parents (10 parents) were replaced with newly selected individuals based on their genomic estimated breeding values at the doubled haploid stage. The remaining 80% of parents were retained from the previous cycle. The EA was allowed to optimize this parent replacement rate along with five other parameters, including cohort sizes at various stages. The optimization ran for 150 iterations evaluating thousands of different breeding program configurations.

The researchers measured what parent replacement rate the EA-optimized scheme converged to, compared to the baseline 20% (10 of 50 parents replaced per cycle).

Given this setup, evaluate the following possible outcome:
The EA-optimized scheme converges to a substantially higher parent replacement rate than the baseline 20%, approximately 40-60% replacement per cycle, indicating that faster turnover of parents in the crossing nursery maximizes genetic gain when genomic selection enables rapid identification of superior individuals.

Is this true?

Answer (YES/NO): NO